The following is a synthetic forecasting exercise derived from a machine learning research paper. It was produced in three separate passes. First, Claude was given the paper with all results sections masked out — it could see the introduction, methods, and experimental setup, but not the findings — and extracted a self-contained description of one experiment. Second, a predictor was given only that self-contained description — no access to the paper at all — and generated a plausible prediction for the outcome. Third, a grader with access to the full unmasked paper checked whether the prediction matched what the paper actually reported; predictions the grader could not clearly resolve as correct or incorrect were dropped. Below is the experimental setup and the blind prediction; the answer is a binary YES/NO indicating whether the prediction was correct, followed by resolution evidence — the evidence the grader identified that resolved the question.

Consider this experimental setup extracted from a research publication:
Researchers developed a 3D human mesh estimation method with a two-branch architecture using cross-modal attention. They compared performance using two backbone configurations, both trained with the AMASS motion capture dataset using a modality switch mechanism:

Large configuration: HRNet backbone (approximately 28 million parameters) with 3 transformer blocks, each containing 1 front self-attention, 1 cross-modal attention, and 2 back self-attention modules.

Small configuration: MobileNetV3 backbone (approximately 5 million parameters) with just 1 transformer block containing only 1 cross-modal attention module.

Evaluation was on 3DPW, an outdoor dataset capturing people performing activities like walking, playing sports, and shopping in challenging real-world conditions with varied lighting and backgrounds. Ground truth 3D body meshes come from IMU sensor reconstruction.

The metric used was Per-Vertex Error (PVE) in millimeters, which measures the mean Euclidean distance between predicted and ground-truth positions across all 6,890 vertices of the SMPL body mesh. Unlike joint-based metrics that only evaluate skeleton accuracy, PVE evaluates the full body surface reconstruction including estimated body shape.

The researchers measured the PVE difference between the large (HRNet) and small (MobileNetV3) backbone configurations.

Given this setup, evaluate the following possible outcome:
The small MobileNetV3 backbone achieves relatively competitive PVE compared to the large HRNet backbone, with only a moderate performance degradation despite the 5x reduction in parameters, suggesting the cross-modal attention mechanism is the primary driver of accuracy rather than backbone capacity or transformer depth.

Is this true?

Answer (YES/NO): NO